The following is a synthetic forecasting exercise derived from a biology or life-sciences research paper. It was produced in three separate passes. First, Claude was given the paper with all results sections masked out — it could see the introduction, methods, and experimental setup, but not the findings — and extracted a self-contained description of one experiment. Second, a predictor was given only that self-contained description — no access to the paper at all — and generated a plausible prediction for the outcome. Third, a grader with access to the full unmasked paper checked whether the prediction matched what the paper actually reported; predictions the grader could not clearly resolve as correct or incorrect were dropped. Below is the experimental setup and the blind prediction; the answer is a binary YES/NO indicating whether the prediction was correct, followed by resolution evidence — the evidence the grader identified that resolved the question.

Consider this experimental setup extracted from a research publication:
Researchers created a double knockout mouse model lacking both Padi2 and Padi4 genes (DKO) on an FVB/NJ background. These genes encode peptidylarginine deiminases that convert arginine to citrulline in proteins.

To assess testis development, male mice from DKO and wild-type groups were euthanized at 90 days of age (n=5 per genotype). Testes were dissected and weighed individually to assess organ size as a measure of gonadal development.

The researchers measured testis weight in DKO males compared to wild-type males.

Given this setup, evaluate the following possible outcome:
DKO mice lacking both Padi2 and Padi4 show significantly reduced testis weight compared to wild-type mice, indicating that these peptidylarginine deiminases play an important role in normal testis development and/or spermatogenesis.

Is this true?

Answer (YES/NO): YES